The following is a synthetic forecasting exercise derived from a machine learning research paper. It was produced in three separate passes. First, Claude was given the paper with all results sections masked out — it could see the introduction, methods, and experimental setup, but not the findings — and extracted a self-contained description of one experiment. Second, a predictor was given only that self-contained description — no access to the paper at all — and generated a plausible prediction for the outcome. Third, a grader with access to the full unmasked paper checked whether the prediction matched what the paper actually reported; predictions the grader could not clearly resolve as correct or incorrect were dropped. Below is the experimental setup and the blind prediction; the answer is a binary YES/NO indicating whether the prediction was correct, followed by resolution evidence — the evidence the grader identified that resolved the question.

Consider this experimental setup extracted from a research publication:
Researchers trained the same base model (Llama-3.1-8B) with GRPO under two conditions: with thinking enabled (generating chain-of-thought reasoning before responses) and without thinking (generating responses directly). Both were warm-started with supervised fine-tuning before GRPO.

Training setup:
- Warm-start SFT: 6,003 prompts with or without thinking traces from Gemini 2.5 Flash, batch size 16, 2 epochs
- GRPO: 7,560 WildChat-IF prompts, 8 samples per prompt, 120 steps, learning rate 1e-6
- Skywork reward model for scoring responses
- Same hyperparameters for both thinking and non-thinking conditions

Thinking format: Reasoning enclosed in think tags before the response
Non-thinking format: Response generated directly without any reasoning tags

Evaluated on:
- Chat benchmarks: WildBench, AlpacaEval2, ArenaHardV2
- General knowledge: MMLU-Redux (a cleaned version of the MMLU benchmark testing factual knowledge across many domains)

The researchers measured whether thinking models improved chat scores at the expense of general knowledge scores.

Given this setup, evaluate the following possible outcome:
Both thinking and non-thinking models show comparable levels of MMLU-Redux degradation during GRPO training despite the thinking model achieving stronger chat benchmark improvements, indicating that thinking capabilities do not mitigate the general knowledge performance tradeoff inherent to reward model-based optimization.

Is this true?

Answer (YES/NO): NO